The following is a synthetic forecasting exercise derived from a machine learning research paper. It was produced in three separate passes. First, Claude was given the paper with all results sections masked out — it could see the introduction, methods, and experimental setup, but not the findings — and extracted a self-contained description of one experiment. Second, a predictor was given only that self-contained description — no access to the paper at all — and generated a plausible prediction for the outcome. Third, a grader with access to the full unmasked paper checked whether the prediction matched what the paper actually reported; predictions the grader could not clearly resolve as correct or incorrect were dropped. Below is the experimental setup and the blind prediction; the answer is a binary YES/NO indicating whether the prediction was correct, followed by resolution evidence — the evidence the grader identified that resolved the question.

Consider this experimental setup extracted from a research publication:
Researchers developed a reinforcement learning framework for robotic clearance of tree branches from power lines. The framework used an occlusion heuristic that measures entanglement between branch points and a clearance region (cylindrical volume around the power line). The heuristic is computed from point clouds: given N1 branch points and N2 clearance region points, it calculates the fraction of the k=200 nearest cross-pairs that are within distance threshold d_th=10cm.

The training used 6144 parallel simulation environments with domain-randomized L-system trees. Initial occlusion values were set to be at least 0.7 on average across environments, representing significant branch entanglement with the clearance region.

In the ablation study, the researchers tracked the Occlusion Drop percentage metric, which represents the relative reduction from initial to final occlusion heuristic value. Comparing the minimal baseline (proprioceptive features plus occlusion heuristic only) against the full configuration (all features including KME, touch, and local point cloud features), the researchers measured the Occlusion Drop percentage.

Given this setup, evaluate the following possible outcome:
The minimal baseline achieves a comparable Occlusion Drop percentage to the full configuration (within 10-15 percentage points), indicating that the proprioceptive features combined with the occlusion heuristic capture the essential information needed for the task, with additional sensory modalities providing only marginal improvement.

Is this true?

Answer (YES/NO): NO